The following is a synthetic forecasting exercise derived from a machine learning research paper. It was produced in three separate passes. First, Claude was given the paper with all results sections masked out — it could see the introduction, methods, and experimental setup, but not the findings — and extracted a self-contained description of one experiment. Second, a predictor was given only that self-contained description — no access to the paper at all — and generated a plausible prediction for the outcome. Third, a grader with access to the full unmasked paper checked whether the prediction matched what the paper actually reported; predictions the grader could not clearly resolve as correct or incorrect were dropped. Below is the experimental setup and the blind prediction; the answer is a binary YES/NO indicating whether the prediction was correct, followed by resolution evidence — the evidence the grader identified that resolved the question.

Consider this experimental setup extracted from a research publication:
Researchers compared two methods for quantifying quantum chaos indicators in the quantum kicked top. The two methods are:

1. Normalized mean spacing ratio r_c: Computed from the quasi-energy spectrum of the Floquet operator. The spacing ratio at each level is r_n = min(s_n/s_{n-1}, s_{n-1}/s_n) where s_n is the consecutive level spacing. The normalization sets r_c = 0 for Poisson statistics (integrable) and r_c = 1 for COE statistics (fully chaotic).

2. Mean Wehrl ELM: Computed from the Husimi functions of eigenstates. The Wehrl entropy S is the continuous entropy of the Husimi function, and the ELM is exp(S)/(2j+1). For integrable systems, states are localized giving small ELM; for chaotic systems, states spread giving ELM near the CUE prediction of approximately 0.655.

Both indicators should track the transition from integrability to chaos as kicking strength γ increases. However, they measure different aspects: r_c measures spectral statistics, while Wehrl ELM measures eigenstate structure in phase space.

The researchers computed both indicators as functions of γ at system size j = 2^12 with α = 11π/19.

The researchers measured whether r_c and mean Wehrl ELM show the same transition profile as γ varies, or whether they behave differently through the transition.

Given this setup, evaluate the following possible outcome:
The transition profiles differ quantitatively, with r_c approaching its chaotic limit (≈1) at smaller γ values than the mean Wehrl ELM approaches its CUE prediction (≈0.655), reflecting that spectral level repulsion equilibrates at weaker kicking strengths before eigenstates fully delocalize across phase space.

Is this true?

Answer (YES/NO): NO